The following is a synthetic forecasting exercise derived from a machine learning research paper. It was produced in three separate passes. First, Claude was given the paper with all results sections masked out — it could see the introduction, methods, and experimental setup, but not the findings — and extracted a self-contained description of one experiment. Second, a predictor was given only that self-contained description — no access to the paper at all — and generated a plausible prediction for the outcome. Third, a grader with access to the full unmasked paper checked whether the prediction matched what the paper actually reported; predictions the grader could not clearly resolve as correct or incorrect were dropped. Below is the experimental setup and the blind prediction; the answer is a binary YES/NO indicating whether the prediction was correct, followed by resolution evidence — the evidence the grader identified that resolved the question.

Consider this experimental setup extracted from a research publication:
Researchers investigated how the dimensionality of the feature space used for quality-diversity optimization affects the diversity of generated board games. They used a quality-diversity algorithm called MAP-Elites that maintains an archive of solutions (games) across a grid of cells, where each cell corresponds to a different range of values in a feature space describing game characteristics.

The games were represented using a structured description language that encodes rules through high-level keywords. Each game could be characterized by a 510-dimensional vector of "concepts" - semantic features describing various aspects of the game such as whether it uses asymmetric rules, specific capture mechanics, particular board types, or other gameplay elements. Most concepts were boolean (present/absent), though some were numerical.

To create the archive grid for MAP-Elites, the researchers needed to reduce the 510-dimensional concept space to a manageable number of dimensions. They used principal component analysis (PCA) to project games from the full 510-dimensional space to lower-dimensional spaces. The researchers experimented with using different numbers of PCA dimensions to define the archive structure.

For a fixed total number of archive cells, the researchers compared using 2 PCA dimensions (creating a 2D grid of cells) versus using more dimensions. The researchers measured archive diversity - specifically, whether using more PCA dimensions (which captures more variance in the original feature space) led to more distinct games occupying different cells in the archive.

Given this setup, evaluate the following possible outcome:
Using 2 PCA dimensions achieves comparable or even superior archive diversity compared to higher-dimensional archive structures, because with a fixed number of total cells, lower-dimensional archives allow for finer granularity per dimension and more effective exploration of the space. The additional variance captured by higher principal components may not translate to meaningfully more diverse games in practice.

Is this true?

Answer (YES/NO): YES